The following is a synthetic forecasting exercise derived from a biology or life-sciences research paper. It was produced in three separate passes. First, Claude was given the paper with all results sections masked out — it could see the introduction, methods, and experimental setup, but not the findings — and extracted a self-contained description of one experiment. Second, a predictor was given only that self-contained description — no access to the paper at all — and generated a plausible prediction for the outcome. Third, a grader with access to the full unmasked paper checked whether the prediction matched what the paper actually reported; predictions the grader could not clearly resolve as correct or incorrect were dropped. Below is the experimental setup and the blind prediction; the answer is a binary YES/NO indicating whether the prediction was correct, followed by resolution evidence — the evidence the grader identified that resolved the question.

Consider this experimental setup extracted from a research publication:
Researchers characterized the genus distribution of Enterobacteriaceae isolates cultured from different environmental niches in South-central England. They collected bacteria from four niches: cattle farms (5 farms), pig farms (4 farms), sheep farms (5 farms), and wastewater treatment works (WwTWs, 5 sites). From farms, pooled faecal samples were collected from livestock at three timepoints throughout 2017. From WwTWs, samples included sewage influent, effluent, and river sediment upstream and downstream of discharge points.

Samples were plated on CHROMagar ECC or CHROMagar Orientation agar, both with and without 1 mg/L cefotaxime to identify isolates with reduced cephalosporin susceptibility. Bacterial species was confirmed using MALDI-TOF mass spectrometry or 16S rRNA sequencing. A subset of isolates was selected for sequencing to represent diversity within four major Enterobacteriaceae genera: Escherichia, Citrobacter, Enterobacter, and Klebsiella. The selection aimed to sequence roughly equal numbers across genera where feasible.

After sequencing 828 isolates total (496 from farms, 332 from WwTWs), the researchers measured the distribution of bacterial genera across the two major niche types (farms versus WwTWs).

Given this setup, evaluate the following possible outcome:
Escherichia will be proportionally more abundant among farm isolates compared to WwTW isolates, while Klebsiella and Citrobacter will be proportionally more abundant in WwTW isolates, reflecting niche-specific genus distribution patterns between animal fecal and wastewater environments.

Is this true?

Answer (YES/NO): YES